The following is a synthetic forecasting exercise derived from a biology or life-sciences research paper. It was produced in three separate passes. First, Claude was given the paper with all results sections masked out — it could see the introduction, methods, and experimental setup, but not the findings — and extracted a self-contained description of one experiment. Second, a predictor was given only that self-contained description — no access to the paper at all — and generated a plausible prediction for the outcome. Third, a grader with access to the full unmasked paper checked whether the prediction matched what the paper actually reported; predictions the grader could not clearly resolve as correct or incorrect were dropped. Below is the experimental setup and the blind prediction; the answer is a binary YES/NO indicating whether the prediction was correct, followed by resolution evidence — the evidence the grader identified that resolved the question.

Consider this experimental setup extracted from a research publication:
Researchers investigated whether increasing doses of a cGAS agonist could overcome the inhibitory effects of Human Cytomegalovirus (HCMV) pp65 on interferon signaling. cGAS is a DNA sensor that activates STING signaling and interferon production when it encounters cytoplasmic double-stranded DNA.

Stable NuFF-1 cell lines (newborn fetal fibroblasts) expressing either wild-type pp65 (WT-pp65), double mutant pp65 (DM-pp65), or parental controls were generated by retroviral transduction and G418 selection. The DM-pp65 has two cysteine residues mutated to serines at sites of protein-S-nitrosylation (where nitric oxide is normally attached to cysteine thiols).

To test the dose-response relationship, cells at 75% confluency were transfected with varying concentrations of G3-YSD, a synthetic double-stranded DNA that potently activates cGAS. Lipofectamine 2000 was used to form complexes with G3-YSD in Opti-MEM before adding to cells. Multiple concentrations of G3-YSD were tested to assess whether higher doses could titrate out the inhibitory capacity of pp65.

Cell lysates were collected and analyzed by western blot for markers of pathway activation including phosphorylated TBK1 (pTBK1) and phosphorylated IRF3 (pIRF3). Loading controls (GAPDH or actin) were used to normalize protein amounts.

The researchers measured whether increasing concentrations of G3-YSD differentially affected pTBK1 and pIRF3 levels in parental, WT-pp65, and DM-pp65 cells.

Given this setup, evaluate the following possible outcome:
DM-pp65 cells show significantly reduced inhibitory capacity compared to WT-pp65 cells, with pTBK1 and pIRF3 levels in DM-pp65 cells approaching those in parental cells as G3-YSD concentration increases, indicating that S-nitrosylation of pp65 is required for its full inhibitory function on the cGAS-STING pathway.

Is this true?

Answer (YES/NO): NO